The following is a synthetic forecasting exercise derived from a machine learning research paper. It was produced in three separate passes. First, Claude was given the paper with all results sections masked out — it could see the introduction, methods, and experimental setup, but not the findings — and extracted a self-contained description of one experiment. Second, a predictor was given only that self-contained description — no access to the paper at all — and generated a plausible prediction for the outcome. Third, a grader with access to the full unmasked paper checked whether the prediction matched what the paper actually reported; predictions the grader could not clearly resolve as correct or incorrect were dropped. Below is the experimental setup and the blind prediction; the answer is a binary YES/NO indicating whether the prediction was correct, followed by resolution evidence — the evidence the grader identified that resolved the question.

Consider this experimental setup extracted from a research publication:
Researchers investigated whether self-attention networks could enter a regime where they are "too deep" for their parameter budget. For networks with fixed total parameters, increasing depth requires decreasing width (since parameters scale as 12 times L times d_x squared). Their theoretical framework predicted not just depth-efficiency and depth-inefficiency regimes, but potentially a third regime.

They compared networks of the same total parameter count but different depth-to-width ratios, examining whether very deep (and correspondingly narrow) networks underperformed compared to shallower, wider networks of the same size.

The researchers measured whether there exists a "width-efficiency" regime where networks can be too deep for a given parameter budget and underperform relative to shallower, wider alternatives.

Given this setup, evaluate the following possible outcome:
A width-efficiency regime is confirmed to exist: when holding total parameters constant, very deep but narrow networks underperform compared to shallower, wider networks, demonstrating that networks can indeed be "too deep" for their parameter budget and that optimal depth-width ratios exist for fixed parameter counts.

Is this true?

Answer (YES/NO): YES